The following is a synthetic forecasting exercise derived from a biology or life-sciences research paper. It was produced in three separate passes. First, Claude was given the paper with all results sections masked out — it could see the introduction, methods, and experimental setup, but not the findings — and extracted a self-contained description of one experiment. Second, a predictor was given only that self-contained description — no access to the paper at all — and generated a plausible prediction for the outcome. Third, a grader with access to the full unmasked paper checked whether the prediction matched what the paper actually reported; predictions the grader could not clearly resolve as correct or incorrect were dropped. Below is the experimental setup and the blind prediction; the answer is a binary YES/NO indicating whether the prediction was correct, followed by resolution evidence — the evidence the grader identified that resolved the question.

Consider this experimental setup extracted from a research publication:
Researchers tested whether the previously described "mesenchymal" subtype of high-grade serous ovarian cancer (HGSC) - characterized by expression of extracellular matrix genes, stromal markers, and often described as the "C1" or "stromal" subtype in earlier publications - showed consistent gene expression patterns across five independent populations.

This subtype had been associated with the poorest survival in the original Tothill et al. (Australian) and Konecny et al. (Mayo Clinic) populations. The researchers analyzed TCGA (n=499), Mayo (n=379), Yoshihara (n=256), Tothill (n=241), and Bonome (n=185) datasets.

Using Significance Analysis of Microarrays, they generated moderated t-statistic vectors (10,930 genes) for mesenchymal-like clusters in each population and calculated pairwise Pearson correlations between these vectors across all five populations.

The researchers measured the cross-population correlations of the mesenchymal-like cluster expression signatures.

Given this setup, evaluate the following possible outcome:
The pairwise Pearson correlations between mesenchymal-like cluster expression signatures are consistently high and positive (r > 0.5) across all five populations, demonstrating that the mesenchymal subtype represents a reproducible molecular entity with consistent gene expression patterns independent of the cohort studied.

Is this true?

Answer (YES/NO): NO